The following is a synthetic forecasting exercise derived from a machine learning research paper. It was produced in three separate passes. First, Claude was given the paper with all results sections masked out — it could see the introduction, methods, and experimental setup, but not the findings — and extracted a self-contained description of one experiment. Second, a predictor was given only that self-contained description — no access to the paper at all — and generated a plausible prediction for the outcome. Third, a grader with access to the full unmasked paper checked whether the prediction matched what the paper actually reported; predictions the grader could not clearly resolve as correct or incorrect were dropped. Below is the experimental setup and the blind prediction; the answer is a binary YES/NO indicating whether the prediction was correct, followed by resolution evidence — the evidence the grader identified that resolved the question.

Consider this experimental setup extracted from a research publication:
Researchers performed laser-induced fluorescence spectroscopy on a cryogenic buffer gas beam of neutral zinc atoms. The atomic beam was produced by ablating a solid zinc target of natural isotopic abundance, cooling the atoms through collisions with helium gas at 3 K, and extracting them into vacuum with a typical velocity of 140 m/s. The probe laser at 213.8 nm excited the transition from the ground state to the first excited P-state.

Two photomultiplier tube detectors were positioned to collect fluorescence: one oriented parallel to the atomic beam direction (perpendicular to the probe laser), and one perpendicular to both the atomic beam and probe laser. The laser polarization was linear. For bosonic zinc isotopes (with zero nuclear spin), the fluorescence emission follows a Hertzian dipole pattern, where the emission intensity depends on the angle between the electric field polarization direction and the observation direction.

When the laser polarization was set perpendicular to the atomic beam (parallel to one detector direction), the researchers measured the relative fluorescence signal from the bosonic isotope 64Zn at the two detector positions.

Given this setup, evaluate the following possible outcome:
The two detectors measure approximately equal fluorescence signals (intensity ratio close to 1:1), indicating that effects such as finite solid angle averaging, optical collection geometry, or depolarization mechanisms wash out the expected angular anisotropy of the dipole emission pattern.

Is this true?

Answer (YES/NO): NO